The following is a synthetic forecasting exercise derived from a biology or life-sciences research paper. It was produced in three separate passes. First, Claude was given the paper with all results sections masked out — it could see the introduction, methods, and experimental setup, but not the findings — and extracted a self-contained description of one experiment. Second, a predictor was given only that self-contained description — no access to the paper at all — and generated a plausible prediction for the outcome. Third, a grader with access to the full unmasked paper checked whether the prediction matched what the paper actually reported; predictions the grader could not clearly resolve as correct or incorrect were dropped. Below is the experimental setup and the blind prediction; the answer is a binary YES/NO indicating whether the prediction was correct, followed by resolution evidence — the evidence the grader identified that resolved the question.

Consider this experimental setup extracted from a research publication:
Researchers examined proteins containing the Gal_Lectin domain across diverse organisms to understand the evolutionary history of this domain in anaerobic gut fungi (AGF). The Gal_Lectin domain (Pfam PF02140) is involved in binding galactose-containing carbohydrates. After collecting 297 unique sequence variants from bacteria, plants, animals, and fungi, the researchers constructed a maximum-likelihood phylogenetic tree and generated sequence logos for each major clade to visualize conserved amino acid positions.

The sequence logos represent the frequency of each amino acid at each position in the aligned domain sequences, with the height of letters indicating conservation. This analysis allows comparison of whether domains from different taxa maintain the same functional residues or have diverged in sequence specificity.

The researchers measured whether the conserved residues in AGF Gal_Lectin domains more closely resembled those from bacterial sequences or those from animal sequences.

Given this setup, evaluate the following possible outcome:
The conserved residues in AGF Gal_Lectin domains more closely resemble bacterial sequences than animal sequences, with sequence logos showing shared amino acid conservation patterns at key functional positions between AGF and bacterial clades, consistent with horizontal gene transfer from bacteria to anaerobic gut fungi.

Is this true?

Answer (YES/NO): NO